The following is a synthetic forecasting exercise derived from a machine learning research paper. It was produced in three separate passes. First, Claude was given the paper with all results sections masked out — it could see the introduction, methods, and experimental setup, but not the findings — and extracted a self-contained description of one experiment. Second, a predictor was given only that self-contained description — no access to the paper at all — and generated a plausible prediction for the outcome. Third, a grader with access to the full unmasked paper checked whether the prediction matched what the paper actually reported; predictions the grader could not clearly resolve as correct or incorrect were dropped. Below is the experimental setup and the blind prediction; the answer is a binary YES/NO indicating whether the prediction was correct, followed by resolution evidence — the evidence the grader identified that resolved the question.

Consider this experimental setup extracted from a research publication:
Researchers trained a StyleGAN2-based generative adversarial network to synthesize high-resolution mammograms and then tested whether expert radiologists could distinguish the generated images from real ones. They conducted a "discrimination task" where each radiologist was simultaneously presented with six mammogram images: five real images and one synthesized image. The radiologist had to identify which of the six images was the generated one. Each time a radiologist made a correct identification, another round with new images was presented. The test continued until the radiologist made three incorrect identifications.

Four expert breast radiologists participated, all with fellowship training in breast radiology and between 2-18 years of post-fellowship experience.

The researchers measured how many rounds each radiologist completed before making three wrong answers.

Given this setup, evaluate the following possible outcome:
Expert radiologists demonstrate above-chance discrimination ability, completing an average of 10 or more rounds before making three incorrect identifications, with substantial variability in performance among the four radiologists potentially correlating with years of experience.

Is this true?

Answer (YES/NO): NO